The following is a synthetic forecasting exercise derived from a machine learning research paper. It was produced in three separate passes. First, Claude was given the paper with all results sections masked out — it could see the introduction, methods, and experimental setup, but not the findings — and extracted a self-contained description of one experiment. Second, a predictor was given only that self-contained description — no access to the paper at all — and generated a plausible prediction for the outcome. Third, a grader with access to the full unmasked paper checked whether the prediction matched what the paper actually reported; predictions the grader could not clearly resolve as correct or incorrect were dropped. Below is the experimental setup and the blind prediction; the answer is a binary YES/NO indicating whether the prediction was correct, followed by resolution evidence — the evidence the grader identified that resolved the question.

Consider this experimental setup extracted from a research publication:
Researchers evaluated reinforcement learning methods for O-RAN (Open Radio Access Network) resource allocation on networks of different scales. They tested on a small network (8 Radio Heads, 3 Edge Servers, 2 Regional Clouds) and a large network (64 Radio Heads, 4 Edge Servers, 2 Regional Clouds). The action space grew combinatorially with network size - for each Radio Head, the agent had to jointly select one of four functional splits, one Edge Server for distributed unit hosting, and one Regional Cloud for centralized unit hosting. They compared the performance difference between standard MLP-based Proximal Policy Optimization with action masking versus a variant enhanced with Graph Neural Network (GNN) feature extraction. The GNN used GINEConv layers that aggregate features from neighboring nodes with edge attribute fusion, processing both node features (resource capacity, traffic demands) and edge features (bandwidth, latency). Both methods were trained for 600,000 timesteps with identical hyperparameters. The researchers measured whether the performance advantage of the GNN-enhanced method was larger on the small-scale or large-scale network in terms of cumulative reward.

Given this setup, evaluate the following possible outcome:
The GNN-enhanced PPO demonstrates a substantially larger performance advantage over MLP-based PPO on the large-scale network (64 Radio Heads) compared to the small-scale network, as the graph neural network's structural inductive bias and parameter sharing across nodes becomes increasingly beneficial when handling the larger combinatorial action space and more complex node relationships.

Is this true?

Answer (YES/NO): YES